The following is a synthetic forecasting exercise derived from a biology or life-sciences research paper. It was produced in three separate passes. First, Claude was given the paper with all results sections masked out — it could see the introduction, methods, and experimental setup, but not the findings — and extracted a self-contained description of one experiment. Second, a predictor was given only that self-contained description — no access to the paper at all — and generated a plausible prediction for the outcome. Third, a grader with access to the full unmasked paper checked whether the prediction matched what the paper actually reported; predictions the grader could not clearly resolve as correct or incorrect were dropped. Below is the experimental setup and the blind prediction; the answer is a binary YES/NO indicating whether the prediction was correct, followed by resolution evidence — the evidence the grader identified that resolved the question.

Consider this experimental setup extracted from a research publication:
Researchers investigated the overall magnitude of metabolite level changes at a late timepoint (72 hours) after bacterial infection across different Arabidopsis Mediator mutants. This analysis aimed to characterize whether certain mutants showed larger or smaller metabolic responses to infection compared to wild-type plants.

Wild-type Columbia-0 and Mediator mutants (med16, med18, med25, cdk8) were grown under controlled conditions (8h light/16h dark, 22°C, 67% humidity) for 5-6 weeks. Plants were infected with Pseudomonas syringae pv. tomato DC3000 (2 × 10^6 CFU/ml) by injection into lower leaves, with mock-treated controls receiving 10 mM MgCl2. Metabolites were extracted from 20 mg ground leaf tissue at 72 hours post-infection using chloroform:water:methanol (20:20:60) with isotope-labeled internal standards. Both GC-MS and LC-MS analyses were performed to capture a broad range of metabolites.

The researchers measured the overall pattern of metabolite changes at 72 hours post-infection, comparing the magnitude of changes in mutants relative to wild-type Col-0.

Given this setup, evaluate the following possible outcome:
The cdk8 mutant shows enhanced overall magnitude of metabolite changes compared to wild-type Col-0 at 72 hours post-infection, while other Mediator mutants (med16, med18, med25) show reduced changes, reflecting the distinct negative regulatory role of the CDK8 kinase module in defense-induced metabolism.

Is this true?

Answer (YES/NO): NO